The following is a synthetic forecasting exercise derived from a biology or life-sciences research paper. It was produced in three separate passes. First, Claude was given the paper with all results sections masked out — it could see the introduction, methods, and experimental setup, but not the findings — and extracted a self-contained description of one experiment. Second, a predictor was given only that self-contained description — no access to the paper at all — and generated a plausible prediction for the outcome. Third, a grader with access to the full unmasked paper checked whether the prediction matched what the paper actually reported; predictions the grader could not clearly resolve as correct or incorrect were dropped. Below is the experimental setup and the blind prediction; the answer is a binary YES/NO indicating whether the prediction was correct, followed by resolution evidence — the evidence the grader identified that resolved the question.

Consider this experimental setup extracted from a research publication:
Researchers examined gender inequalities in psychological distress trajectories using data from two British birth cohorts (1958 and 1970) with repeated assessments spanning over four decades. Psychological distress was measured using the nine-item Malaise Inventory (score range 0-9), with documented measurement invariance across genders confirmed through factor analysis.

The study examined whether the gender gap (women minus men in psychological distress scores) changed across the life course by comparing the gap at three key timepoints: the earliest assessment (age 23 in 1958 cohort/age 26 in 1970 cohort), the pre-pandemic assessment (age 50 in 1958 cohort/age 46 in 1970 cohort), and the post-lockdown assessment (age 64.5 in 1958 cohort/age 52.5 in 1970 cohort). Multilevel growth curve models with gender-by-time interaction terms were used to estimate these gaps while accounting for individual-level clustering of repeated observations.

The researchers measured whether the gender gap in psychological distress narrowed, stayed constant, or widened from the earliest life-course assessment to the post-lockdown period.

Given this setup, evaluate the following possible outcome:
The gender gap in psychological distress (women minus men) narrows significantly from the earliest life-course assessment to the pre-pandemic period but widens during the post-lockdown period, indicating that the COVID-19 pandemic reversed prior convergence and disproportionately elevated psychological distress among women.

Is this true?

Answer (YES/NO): NO